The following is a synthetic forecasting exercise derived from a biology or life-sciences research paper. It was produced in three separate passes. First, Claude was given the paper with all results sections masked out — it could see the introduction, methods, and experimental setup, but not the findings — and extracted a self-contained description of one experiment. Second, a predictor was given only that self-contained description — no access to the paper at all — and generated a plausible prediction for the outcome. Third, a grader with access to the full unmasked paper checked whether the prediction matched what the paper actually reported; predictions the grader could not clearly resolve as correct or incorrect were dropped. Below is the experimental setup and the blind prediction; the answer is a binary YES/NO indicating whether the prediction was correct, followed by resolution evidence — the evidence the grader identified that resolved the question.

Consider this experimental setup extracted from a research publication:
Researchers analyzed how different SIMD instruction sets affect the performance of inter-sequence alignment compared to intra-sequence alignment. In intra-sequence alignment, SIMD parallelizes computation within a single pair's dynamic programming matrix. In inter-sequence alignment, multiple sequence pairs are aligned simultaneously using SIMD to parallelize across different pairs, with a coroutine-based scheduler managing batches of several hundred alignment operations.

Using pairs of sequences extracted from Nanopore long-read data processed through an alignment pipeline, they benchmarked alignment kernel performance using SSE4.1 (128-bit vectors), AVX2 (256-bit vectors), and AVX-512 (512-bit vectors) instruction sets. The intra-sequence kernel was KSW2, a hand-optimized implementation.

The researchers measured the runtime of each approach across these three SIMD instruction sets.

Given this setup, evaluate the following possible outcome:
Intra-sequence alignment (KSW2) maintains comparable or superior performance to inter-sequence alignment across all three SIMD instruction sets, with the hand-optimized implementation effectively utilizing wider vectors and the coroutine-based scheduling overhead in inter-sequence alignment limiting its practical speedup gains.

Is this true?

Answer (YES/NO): NO